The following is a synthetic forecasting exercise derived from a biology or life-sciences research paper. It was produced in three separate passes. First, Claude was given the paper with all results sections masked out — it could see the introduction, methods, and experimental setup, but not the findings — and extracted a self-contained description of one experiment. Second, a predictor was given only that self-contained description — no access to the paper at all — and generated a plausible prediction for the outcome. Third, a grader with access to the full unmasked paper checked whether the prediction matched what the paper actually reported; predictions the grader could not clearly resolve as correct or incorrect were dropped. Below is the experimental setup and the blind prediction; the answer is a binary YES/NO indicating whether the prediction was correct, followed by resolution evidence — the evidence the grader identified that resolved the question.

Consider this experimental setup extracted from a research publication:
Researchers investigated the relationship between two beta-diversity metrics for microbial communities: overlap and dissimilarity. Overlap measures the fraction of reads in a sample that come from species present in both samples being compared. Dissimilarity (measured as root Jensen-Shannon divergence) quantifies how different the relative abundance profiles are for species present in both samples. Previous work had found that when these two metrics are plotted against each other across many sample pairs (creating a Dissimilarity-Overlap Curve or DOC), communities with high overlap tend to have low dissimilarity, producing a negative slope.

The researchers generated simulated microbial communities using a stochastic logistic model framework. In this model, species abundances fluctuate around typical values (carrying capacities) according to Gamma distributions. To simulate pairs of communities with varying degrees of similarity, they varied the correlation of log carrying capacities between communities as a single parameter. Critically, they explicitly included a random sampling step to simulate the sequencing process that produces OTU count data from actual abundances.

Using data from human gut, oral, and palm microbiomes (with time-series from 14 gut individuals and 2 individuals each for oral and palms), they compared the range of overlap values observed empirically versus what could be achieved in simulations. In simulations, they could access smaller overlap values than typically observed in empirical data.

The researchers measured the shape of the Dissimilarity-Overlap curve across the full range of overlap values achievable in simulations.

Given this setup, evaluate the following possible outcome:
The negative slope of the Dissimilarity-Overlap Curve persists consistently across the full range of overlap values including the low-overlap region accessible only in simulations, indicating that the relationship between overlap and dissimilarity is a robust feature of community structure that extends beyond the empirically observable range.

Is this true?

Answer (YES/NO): NO